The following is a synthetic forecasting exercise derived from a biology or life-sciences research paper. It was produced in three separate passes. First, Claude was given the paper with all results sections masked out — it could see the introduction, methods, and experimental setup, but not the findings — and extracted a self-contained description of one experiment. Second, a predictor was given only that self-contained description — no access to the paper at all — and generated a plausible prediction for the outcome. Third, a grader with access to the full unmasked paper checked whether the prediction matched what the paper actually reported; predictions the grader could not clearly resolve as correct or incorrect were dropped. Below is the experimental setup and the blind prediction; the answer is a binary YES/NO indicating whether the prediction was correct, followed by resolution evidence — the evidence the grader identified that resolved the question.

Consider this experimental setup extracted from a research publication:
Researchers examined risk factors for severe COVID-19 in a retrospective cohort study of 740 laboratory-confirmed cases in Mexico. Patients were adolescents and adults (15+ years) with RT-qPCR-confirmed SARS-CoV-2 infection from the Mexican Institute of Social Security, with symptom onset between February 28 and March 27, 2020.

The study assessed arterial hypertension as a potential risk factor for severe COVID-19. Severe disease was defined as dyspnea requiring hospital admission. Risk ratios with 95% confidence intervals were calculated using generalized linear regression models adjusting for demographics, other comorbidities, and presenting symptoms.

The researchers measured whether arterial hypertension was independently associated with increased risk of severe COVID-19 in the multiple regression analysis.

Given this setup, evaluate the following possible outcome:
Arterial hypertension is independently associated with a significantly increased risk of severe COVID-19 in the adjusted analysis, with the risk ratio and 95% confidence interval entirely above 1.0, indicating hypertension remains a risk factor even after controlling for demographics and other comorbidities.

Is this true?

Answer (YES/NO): NO